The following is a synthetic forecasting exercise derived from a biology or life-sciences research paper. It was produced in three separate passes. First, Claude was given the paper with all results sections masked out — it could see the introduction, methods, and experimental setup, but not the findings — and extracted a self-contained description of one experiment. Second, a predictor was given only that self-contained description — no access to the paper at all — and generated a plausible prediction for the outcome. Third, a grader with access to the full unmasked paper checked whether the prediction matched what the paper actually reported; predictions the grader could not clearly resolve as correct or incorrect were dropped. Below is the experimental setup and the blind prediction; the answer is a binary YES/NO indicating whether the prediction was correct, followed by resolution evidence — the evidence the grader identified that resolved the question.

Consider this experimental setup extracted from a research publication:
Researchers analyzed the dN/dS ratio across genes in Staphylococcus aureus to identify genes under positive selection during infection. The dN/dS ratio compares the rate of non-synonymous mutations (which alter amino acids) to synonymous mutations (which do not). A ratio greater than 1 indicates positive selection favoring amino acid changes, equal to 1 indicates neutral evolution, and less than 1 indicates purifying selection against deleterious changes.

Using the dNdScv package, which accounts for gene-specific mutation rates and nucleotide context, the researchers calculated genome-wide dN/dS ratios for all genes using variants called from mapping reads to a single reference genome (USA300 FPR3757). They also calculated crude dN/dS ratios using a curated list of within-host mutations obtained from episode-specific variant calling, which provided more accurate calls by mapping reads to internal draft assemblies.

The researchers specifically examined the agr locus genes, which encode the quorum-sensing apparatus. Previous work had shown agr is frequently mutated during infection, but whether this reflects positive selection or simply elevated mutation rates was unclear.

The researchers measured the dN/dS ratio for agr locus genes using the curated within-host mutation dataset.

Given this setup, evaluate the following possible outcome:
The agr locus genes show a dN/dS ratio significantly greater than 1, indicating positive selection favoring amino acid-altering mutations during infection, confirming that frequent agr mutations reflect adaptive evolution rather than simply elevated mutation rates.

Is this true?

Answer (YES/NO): NO